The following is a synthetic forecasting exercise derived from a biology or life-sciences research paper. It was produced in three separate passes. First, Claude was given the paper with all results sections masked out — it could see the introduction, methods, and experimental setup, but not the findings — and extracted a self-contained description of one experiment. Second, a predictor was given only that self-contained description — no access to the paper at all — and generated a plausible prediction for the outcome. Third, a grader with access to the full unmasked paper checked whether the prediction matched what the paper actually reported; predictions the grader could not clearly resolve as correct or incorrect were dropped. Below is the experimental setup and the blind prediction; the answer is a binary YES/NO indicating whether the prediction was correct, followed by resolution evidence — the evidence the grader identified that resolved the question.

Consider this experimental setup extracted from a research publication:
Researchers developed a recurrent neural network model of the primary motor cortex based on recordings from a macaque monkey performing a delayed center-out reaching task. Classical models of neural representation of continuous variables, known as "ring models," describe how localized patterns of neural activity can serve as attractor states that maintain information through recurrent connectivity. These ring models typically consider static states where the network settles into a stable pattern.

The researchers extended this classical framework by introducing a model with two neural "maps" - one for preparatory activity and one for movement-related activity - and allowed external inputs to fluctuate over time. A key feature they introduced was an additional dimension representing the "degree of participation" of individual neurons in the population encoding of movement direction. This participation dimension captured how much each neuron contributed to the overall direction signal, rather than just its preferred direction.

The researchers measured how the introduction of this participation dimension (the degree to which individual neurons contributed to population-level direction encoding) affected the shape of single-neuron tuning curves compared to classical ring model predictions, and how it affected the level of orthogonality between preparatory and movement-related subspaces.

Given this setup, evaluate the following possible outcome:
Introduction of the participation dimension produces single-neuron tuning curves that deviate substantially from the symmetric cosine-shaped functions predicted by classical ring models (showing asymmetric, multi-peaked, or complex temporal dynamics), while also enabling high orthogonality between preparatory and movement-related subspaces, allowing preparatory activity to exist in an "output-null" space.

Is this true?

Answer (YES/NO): NO